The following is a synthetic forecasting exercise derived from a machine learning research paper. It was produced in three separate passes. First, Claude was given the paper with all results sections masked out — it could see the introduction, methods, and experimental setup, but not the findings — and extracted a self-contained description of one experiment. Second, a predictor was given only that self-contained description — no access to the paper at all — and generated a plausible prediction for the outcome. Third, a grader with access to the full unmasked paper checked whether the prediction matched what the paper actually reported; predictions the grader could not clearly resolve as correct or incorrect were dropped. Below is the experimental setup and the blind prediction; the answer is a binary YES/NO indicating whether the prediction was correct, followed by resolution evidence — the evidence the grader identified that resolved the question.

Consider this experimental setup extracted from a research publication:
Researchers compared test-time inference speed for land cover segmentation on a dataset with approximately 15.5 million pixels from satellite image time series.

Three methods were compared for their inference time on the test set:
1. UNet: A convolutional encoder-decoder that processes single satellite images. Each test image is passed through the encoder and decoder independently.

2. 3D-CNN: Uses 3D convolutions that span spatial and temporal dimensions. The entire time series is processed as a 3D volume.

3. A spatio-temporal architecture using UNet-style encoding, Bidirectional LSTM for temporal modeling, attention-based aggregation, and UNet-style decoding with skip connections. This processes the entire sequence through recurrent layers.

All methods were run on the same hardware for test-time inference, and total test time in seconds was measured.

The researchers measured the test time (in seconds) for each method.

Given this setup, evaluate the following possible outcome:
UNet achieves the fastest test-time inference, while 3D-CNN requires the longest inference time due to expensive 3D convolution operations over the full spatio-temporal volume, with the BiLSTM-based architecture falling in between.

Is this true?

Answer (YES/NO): NO